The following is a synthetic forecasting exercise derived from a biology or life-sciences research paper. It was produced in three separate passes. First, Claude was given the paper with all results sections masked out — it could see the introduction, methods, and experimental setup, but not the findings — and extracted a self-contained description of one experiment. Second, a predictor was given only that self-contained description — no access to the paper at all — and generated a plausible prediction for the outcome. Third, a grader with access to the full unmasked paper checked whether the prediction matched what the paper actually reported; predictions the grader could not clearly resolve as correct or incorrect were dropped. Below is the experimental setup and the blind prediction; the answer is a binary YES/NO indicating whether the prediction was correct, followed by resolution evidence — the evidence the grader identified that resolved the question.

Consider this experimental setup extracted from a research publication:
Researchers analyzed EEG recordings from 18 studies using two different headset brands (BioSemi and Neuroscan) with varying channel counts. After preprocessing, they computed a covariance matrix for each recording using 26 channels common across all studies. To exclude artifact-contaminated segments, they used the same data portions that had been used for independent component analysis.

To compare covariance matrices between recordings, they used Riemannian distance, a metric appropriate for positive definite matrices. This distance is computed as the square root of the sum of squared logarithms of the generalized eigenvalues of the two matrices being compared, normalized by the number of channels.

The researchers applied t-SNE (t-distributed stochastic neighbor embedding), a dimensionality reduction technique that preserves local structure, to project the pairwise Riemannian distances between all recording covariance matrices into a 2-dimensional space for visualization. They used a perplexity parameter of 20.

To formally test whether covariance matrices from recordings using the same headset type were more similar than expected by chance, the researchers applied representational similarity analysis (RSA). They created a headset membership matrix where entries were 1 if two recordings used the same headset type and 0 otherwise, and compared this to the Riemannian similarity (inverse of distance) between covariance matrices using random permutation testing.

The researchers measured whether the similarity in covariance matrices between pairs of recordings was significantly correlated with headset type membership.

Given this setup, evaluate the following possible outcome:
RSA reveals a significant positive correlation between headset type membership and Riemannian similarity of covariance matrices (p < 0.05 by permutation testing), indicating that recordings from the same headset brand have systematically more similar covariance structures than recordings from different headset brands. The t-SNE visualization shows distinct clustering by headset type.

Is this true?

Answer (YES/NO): YES